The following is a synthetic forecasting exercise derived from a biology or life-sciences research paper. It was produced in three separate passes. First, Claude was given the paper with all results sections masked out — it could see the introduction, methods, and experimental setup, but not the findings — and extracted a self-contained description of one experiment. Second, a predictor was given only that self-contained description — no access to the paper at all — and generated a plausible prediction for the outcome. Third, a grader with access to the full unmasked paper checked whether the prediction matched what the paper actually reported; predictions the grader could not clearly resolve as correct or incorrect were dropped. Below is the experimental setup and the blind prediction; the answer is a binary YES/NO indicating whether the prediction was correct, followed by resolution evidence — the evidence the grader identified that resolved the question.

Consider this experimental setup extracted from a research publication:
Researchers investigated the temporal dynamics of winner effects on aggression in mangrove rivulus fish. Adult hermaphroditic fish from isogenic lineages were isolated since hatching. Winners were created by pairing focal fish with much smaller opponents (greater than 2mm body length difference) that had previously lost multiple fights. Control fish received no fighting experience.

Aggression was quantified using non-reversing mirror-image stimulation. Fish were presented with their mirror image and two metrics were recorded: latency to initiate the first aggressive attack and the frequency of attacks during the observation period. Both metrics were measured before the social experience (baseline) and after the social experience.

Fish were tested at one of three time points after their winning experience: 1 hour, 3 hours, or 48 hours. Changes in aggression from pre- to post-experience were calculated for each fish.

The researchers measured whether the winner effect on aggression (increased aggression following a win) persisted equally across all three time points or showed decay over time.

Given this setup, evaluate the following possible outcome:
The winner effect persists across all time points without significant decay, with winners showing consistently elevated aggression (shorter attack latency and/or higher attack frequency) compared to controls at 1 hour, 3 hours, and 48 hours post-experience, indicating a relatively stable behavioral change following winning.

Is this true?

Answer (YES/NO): NO